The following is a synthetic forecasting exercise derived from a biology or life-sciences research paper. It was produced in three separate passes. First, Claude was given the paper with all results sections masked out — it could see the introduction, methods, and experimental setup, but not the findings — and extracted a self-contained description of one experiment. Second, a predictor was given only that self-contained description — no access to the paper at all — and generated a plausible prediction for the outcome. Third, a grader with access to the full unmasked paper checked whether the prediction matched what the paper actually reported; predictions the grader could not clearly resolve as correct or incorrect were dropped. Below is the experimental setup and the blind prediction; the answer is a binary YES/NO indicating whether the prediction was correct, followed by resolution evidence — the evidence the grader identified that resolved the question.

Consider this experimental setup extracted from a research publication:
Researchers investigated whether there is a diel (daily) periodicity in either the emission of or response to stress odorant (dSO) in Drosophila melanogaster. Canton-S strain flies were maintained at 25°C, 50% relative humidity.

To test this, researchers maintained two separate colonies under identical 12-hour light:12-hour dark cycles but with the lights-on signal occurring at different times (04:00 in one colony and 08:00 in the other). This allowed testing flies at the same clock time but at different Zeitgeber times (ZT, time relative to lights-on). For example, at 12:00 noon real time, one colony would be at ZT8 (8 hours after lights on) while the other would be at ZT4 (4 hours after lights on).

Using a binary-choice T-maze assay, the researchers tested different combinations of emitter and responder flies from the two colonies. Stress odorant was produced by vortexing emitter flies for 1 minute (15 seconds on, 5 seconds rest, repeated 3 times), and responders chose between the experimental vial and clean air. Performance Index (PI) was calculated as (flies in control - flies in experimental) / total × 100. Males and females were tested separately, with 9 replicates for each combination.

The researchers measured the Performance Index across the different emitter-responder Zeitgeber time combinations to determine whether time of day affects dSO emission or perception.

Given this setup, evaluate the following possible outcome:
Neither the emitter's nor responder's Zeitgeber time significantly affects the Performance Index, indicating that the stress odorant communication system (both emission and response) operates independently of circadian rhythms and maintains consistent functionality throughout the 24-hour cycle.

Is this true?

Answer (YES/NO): YES